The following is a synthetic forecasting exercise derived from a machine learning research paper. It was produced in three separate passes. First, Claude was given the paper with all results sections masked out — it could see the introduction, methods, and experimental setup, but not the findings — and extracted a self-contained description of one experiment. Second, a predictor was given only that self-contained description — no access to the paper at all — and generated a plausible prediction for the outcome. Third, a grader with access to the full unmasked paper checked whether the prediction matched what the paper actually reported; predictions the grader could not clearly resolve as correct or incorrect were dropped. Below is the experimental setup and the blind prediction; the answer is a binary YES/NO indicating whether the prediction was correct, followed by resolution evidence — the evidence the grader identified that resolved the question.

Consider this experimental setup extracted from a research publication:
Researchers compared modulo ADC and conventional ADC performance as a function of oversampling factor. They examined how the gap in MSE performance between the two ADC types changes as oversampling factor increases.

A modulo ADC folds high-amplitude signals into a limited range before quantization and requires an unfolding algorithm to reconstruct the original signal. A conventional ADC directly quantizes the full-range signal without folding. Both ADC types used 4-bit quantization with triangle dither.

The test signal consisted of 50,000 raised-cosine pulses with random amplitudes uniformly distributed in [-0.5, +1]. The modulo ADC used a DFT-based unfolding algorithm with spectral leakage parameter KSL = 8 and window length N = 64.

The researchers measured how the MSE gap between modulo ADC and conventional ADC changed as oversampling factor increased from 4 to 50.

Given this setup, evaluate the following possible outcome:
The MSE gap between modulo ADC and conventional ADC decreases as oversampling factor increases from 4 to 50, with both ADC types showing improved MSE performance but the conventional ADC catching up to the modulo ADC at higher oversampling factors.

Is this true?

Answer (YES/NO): NO